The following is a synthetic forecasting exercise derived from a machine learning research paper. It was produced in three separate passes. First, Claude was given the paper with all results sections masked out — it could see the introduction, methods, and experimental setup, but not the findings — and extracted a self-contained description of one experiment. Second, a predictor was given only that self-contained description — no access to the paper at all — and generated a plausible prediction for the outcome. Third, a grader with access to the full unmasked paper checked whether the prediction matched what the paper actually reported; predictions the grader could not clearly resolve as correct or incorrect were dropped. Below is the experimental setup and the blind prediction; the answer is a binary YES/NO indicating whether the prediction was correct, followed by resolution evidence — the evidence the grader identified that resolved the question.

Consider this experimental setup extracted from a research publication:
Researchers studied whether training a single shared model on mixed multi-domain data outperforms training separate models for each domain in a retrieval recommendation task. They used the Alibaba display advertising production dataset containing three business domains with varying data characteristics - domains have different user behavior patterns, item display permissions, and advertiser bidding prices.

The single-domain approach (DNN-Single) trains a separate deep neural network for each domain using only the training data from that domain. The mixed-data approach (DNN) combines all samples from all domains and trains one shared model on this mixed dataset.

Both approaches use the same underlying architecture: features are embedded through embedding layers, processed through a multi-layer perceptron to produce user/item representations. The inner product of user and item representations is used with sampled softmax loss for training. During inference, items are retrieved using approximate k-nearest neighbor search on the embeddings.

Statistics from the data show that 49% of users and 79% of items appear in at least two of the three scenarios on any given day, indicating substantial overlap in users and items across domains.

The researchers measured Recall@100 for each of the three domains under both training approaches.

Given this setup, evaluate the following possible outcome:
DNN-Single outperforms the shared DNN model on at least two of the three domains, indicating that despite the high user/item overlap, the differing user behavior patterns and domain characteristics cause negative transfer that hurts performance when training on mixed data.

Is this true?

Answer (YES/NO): NO